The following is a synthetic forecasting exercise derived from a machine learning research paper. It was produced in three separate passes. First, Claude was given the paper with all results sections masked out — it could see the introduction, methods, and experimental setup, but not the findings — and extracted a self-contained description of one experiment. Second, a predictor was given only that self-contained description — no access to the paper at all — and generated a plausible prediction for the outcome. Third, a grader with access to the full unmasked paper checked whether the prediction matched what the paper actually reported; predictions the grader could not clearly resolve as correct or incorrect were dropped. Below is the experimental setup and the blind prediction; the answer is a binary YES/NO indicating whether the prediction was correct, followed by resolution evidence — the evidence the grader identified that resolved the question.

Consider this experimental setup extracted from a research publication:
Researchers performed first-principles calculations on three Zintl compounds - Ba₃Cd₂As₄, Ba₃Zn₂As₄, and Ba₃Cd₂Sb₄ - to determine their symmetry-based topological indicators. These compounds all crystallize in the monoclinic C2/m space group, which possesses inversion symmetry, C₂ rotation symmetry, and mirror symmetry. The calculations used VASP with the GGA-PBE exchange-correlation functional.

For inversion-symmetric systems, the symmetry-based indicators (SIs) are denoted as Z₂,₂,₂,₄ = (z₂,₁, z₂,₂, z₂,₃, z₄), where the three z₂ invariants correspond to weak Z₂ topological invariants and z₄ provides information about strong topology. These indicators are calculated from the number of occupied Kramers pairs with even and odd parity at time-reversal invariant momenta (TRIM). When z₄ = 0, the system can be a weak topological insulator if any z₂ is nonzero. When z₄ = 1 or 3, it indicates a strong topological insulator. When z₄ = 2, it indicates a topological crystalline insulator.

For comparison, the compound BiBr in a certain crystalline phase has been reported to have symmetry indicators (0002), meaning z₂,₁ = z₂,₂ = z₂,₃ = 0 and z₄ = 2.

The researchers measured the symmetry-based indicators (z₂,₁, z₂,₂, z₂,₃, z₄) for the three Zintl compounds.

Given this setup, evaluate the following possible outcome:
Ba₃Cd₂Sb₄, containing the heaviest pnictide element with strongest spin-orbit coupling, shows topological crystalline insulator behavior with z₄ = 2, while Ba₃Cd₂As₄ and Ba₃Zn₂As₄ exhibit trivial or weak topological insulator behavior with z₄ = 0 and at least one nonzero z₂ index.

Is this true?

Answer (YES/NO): NO